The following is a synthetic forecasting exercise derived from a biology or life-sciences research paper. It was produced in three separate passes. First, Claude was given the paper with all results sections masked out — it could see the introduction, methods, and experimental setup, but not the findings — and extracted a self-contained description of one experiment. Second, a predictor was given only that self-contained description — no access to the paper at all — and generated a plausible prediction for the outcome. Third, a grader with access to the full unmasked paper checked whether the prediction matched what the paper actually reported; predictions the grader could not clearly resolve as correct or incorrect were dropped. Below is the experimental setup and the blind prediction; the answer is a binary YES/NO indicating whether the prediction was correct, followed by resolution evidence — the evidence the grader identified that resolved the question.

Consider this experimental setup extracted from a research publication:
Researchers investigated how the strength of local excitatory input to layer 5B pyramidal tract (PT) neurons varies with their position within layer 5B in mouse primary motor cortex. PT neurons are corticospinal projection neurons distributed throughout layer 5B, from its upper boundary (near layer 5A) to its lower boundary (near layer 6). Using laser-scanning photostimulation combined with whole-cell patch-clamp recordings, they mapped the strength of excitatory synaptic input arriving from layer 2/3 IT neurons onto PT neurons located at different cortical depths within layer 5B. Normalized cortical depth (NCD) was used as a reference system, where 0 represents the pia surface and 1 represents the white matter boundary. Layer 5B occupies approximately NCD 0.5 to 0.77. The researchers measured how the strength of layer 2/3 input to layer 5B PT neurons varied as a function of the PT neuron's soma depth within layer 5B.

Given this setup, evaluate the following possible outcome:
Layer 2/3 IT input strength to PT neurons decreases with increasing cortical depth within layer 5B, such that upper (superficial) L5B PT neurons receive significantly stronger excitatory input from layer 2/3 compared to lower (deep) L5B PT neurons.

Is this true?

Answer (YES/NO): YES